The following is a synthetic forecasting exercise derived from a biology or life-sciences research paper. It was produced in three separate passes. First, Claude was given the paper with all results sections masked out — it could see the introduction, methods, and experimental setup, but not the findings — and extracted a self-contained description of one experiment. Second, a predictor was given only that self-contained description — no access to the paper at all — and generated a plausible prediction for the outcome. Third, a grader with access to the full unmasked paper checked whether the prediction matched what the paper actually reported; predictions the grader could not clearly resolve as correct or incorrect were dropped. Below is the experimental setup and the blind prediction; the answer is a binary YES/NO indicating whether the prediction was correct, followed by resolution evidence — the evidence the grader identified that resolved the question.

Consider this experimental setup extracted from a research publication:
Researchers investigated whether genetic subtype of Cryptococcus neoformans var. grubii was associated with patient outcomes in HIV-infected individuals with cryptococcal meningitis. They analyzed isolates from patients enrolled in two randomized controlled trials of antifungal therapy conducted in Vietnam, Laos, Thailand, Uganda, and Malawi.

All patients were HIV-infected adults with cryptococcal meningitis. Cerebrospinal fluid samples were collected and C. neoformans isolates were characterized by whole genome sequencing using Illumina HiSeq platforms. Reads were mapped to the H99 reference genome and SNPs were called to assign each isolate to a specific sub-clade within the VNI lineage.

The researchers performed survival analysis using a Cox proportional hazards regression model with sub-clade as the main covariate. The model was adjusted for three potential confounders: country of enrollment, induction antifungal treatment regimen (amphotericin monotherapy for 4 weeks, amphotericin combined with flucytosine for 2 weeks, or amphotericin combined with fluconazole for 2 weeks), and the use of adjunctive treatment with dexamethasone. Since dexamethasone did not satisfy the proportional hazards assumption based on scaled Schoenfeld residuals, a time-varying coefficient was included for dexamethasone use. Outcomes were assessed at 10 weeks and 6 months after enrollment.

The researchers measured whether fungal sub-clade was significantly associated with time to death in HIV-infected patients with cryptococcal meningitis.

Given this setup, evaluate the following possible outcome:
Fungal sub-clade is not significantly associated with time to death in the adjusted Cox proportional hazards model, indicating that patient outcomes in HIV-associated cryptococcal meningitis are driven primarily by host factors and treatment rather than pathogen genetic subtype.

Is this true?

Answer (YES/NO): NO